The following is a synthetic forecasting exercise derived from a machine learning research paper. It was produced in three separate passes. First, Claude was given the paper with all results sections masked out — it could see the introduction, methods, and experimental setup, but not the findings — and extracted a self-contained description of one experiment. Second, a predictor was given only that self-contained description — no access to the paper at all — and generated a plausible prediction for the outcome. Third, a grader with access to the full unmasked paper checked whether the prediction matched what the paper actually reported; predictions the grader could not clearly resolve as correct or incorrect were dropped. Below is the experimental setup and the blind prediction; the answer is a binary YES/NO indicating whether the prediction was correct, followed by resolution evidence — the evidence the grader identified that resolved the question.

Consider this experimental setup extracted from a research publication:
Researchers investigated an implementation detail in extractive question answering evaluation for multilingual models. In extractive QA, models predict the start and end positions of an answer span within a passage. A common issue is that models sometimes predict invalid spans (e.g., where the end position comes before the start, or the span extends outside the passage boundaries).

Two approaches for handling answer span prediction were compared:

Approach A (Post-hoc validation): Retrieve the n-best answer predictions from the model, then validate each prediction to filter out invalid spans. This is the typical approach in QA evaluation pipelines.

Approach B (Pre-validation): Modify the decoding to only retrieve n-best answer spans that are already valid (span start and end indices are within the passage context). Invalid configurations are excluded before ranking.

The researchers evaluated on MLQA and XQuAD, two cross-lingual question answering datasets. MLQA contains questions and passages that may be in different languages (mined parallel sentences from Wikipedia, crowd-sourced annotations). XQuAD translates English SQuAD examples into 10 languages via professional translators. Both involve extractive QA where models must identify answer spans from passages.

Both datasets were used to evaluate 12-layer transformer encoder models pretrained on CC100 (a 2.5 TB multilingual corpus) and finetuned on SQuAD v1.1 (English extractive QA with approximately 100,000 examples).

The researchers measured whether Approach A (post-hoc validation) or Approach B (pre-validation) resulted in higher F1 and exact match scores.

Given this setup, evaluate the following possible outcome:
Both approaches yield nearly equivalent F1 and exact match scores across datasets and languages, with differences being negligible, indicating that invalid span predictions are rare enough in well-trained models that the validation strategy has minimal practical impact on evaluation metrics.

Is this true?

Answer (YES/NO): NO